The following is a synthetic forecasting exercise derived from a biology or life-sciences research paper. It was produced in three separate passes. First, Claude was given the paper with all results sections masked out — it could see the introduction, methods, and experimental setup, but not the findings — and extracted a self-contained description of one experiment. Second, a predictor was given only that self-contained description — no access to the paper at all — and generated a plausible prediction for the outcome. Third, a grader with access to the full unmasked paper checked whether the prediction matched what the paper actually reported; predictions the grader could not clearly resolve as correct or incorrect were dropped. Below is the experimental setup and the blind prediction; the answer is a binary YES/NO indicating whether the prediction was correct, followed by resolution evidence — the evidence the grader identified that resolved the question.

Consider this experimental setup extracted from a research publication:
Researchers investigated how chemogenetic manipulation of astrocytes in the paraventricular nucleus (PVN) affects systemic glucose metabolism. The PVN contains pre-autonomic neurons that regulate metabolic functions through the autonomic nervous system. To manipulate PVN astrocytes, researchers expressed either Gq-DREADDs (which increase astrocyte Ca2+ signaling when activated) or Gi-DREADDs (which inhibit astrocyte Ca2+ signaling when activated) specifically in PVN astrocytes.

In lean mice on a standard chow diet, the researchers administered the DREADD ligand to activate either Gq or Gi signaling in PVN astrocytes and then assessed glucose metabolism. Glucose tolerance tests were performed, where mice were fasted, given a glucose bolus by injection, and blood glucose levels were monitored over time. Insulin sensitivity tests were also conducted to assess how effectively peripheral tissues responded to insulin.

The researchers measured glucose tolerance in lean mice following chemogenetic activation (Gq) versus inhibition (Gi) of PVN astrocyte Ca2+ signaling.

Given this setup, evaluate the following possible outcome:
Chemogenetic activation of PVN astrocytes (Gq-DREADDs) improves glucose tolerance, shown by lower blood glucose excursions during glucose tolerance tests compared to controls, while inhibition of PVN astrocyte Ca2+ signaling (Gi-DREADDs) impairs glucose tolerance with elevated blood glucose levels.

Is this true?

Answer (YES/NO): NO